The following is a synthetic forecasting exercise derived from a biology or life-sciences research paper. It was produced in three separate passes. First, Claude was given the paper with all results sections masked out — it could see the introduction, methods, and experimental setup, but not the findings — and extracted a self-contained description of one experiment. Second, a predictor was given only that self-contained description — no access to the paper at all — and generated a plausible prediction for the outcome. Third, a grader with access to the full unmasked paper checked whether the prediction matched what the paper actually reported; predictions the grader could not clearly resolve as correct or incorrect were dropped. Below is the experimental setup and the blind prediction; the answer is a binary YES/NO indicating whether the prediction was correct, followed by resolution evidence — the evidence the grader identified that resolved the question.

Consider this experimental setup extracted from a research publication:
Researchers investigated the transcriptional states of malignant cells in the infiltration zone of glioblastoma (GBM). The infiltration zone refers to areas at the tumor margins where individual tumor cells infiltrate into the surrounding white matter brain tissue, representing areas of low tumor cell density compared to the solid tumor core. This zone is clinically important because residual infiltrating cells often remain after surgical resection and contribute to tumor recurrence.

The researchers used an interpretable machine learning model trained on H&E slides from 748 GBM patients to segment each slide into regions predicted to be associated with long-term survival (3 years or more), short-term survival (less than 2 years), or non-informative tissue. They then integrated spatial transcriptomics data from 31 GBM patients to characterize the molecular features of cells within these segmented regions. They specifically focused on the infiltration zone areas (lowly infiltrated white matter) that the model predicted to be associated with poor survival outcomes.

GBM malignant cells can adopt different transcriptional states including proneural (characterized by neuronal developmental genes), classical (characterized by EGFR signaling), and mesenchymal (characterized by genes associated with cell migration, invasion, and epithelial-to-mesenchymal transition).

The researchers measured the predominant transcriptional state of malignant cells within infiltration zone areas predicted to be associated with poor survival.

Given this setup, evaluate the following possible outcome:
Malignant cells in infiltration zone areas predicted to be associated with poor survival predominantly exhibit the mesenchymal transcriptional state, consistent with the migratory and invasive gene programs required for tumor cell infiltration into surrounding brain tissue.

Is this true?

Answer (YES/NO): YES